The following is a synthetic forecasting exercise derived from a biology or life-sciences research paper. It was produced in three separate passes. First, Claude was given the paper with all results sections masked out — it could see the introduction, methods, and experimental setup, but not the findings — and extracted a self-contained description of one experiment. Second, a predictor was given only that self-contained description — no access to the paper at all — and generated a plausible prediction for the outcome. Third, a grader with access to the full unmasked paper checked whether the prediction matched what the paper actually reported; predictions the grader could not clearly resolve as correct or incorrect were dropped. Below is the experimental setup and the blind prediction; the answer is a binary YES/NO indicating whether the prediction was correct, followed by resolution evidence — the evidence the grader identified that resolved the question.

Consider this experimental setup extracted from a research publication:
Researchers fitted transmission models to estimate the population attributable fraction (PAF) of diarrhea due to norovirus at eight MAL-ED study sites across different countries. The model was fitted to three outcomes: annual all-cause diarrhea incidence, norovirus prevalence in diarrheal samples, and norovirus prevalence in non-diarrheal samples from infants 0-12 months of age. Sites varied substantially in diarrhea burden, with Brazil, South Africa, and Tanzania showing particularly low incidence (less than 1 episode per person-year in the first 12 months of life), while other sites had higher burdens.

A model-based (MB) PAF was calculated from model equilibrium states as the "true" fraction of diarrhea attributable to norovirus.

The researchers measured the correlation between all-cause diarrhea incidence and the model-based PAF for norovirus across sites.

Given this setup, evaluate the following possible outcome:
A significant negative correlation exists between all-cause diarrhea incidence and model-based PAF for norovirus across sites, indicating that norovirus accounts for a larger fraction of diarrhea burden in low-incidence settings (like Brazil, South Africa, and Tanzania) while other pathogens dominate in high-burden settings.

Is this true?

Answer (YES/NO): YES